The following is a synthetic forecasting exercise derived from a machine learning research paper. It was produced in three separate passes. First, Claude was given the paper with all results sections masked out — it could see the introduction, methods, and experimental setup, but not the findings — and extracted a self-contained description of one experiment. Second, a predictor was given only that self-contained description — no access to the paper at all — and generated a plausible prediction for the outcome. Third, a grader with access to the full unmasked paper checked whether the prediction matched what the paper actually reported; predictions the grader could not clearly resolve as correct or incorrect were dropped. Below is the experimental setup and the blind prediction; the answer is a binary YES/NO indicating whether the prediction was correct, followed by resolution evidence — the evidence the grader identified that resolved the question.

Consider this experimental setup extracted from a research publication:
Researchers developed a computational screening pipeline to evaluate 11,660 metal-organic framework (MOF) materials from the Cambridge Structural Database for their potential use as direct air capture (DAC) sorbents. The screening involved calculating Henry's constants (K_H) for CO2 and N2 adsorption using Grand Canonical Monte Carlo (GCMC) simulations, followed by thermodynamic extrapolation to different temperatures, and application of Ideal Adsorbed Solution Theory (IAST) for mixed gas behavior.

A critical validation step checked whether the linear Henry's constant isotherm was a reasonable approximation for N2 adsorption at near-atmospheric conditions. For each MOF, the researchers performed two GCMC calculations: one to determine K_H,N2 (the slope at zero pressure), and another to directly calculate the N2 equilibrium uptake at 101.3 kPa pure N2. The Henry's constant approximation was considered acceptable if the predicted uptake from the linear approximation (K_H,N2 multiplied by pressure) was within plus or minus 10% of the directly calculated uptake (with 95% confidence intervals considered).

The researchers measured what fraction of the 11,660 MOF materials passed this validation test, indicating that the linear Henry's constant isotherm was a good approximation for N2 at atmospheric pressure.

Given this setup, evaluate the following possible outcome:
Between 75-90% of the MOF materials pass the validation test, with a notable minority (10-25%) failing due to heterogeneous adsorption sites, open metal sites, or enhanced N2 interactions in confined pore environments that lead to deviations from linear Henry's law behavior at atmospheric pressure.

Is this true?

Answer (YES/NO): YES